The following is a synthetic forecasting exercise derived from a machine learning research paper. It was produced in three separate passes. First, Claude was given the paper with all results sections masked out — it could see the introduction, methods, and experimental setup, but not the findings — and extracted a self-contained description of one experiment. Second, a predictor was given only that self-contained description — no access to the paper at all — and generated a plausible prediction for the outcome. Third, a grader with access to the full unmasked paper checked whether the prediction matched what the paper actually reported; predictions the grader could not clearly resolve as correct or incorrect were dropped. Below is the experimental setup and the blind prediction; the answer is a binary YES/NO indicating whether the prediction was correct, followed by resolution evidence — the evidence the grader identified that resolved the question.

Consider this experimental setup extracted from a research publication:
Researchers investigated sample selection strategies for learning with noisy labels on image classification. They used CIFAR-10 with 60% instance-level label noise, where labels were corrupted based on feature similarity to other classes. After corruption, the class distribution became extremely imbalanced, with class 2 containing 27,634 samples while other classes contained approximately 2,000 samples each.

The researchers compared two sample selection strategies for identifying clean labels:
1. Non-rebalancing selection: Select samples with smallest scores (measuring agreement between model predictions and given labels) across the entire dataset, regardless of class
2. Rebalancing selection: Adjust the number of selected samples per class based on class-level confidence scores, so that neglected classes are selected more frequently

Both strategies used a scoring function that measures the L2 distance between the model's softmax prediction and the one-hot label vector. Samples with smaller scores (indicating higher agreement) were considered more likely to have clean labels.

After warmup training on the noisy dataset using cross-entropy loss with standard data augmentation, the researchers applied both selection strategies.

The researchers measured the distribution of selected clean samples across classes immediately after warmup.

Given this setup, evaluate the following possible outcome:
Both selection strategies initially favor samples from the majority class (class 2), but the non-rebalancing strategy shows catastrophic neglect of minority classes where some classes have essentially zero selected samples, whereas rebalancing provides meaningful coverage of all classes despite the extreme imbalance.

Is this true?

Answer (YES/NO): NO